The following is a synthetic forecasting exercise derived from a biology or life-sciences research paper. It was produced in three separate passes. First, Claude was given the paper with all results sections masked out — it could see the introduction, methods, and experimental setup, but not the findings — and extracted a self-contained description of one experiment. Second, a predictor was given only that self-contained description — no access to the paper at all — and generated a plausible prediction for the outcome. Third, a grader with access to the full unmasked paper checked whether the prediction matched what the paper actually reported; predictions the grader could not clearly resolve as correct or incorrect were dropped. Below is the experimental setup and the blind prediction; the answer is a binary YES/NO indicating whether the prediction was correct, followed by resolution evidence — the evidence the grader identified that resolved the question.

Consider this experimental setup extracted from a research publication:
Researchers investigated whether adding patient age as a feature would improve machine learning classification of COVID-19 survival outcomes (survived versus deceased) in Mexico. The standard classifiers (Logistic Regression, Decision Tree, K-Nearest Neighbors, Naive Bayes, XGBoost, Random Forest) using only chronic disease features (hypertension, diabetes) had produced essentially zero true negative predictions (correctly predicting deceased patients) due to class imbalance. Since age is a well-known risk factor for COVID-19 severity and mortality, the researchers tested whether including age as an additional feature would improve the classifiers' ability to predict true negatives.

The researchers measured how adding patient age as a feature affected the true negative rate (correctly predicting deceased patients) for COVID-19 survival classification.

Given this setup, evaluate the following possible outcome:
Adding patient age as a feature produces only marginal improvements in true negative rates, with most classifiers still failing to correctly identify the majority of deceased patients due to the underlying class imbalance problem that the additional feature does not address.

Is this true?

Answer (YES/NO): NO